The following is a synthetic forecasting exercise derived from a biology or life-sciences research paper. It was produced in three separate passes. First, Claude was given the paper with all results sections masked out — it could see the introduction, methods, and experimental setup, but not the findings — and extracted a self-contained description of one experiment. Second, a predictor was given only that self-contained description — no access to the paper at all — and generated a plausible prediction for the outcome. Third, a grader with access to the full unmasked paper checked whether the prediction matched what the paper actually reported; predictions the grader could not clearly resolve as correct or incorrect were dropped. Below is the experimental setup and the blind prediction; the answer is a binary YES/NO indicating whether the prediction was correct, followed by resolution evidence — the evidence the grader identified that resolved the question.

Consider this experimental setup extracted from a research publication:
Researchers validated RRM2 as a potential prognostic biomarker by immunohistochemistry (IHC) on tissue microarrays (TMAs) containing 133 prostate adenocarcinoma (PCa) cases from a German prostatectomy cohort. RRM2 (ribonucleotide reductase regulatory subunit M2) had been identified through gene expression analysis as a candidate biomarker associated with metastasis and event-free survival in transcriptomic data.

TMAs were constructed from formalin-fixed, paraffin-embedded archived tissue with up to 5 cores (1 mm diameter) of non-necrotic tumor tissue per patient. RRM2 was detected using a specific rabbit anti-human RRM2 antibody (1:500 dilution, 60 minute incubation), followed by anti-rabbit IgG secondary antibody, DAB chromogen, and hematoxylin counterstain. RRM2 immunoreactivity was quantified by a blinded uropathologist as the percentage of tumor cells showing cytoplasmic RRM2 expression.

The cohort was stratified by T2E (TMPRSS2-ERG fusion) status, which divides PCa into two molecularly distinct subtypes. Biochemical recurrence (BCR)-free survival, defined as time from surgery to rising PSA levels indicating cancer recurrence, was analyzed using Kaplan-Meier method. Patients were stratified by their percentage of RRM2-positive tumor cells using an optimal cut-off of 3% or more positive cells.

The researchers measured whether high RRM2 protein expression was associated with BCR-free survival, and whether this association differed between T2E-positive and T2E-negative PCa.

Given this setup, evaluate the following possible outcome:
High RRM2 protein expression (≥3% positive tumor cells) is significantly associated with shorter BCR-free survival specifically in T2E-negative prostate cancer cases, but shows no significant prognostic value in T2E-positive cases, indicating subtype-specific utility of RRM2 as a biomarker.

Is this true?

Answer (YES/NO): YES